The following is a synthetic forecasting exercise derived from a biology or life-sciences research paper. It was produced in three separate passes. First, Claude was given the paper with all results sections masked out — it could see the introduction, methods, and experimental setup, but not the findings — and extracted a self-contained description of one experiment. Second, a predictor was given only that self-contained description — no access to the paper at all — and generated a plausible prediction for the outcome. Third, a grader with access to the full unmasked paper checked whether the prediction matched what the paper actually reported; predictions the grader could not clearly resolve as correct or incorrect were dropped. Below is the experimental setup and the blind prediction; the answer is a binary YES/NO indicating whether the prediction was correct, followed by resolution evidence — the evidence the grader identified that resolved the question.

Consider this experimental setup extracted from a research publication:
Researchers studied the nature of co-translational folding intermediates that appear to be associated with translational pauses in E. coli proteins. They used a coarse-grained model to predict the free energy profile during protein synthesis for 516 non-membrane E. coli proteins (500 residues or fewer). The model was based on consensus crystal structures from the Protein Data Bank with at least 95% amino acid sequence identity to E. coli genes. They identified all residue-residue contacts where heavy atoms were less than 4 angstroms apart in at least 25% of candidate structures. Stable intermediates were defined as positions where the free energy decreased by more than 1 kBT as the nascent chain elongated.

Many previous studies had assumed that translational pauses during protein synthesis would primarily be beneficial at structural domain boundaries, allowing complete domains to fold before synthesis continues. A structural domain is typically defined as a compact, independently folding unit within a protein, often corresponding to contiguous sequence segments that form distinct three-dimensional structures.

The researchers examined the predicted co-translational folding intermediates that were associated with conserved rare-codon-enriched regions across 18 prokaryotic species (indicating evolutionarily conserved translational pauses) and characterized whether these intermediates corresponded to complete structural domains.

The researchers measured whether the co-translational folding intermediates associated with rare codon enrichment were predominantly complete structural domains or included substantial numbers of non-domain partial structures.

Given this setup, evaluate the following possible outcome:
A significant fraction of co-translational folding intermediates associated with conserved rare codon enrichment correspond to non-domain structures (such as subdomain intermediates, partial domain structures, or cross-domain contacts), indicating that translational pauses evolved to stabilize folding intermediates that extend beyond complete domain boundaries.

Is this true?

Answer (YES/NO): YES